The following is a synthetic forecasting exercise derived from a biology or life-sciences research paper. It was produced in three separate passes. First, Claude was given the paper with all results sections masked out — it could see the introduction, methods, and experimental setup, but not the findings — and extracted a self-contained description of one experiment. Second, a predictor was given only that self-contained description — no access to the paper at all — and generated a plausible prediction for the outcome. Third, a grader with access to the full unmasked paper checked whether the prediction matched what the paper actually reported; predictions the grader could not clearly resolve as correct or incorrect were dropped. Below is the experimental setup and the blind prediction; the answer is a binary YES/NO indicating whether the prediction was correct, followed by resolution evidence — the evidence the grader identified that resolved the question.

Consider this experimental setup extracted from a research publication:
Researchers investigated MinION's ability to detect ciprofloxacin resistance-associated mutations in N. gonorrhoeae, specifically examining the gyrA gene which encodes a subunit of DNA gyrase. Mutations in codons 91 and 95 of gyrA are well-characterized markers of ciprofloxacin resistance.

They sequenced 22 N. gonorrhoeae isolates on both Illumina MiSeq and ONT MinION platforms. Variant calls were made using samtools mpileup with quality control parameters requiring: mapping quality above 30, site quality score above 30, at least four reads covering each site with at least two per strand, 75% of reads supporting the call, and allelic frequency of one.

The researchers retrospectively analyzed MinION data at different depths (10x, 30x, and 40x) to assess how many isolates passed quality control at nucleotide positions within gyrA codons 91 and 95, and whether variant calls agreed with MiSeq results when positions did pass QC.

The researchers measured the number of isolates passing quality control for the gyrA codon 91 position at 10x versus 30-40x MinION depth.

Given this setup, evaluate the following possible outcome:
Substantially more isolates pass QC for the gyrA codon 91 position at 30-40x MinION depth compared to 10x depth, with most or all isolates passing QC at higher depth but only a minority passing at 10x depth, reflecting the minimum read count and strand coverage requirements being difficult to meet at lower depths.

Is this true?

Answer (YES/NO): NO